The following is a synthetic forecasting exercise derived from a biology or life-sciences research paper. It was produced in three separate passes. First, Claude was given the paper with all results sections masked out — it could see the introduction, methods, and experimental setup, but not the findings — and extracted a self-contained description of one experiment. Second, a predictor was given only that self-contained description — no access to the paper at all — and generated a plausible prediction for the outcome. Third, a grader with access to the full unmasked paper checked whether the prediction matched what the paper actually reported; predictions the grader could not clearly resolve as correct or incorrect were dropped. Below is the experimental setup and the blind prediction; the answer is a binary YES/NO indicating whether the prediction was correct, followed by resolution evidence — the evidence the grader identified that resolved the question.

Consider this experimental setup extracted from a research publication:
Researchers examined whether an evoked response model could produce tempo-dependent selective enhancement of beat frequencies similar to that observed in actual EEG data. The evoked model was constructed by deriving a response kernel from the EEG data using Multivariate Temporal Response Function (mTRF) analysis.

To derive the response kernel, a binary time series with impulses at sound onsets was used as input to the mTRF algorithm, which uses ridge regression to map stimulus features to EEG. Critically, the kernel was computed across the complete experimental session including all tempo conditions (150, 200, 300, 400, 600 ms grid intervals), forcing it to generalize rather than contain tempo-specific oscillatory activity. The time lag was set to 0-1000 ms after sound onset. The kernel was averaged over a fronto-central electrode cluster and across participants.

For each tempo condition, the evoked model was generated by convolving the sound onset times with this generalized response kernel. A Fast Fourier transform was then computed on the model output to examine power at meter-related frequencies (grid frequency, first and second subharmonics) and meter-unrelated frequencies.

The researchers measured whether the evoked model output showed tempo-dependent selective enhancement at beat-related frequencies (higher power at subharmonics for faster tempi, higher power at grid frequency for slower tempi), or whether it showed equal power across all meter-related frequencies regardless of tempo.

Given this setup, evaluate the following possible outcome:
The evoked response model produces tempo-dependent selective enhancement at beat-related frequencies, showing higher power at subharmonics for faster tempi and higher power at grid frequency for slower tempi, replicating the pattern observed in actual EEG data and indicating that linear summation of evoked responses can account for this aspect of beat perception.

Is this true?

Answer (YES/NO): YES